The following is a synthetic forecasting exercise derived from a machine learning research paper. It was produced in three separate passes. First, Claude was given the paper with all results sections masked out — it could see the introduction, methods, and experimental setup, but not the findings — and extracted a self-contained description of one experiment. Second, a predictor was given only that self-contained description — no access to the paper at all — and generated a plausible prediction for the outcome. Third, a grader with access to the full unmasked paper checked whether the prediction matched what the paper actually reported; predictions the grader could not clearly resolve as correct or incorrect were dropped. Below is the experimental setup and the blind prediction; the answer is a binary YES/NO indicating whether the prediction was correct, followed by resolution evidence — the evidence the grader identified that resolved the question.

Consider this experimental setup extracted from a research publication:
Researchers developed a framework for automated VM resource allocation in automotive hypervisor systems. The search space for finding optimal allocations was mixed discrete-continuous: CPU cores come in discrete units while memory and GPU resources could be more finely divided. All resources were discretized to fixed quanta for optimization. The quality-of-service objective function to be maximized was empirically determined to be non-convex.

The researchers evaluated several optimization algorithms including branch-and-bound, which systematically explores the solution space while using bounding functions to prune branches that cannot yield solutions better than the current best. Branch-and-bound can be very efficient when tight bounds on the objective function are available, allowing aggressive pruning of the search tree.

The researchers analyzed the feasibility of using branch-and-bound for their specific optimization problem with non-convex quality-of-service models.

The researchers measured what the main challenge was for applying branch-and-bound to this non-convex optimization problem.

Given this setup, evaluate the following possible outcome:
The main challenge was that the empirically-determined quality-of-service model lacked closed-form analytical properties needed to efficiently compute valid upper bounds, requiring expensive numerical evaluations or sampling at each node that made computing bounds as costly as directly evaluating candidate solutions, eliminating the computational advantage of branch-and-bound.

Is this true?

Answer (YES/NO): NO